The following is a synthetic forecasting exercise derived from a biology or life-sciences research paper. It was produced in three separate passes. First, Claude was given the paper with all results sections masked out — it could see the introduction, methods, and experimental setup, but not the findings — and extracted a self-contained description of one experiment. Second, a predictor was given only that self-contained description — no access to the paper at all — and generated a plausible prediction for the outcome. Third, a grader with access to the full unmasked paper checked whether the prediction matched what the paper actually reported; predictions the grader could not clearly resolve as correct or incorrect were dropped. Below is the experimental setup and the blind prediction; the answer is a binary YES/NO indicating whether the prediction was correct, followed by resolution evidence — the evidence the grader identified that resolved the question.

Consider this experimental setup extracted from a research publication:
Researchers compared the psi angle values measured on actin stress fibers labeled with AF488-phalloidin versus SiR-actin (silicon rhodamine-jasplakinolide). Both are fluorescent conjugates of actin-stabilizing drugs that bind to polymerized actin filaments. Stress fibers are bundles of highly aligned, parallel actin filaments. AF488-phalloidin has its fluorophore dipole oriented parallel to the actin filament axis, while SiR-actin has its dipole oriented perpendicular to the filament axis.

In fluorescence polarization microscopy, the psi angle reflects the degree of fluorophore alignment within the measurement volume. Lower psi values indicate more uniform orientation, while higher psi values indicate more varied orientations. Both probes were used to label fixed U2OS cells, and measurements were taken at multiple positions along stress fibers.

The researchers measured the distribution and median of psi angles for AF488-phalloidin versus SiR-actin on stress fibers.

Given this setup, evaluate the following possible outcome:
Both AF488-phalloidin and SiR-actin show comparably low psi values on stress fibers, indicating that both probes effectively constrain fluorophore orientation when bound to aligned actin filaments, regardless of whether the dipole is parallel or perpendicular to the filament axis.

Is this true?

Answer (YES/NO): NO